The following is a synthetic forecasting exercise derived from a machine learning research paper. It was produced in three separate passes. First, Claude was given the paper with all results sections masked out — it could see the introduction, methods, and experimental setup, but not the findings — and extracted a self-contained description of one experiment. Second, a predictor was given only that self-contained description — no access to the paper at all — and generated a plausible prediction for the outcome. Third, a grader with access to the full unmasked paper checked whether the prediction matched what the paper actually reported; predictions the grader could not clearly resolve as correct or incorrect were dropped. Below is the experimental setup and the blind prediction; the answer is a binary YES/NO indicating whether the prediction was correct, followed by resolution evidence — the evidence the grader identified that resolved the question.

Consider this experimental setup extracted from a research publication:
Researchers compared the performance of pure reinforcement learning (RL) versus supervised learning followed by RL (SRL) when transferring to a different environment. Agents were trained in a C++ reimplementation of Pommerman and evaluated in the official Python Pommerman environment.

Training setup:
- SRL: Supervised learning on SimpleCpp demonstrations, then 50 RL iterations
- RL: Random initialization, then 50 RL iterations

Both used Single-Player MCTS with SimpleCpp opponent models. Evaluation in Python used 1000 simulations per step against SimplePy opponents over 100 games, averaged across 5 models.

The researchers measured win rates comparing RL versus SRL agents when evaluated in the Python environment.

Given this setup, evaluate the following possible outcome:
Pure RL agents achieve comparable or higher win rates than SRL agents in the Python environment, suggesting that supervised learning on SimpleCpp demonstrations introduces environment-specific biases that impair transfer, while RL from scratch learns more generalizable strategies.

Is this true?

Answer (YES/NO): YES